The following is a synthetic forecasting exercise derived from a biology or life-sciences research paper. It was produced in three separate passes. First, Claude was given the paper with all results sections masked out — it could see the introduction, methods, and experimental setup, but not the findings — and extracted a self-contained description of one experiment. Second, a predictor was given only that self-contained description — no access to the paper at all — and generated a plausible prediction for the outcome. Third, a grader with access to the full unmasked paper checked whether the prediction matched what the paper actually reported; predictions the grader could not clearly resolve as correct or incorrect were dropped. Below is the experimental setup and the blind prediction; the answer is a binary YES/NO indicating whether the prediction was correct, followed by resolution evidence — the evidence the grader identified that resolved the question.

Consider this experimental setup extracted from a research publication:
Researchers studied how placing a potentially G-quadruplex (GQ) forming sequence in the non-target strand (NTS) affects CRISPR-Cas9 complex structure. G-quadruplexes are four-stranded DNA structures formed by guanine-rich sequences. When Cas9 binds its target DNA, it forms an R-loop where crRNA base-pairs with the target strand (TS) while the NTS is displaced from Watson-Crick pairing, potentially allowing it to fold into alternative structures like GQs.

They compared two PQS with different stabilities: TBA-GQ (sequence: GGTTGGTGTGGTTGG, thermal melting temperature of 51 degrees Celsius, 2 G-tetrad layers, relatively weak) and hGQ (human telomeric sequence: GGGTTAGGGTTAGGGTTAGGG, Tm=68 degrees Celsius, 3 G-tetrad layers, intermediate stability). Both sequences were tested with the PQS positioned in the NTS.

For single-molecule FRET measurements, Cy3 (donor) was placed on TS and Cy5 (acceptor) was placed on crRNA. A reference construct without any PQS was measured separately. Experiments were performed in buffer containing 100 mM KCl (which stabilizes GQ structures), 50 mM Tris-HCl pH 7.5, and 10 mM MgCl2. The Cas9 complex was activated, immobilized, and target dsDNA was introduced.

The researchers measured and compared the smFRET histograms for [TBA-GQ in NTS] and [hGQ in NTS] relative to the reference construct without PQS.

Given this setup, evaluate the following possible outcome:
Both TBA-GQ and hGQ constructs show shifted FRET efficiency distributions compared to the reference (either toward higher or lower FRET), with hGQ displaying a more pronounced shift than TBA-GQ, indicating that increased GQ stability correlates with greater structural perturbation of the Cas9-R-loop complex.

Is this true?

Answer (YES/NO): YES